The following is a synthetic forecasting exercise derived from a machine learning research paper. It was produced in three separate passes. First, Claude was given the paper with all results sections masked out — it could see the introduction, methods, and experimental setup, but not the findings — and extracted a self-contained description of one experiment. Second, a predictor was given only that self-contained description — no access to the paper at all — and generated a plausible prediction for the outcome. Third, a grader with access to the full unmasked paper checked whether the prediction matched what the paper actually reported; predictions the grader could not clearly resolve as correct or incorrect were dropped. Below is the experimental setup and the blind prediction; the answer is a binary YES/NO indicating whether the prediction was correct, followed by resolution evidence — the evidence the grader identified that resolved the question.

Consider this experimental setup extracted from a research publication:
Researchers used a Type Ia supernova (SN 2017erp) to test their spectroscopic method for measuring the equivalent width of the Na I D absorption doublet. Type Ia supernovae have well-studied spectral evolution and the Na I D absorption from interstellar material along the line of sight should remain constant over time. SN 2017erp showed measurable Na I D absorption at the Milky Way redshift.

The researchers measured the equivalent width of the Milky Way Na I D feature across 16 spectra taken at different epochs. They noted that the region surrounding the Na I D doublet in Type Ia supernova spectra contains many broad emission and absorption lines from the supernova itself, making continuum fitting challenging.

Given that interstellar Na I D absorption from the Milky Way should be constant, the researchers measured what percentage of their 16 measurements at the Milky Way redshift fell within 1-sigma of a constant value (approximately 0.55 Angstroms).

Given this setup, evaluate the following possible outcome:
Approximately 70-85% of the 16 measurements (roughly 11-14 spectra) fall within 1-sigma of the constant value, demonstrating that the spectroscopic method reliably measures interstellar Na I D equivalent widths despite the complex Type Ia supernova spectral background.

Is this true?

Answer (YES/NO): NO